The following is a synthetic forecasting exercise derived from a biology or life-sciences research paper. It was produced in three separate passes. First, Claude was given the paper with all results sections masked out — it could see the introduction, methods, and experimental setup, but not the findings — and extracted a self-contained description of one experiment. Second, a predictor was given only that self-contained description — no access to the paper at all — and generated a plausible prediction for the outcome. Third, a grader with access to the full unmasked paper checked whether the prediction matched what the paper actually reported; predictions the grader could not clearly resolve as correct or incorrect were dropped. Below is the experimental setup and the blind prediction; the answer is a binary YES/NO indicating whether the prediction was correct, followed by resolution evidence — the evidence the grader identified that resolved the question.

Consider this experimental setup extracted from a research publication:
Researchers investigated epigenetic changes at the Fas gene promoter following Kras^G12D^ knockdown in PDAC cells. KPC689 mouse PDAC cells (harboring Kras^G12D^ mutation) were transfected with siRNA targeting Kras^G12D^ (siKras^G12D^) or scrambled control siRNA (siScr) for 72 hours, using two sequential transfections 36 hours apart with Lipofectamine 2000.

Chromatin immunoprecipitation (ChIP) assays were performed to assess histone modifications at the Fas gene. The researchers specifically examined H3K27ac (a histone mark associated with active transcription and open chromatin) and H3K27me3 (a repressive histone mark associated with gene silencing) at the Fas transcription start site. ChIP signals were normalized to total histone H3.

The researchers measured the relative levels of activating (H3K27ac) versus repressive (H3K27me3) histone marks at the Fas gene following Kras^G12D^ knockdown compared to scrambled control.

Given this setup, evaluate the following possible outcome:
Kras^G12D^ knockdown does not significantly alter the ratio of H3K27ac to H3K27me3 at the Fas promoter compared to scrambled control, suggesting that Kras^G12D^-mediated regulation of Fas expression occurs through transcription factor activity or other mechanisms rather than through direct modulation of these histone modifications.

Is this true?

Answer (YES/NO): NO